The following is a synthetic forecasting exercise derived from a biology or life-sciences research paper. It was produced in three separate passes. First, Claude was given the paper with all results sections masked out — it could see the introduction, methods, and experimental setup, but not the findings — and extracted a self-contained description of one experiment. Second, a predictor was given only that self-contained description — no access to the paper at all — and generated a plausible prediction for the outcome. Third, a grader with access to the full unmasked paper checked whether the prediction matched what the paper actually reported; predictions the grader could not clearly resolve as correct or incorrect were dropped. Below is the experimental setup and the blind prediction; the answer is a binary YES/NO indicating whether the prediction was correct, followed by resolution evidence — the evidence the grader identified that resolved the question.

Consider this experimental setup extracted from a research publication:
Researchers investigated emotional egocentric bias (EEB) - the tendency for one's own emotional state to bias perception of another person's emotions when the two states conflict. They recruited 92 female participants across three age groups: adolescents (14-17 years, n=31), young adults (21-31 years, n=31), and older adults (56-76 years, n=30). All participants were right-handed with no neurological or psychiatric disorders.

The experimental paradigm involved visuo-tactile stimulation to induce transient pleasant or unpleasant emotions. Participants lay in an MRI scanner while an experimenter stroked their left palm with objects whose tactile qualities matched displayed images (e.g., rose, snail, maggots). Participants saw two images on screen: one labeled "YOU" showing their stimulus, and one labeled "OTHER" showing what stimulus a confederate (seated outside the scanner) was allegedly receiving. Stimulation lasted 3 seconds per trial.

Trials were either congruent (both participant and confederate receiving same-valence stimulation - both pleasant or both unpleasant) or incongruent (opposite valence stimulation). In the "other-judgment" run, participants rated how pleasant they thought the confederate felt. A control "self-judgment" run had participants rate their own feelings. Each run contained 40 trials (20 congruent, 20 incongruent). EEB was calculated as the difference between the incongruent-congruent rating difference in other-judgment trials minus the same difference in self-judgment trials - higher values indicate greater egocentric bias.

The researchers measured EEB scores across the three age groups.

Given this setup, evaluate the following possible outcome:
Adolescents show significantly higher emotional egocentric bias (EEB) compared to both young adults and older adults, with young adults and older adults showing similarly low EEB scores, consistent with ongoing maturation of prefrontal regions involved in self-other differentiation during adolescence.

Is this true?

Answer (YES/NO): NO